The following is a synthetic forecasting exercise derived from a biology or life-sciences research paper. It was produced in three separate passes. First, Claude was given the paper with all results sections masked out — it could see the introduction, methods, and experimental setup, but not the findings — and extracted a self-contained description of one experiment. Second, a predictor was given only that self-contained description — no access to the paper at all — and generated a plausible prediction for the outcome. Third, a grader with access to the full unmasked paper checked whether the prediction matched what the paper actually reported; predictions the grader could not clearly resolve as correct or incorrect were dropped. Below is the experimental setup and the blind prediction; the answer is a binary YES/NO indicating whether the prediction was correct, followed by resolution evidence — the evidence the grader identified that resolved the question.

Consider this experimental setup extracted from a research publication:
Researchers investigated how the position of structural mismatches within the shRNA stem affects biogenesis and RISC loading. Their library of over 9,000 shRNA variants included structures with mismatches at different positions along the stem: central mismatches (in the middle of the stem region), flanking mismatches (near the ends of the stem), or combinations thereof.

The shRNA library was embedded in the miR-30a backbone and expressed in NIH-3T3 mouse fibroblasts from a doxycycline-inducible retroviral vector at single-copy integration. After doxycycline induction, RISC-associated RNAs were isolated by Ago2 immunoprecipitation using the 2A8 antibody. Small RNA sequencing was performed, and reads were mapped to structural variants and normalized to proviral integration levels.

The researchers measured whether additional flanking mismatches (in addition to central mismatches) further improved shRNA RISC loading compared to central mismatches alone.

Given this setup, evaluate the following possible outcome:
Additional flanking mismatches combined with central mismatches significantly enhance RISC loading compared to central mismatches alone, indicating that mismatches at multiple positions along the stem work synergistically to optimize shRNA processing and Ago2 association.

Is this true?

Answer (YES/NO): NO